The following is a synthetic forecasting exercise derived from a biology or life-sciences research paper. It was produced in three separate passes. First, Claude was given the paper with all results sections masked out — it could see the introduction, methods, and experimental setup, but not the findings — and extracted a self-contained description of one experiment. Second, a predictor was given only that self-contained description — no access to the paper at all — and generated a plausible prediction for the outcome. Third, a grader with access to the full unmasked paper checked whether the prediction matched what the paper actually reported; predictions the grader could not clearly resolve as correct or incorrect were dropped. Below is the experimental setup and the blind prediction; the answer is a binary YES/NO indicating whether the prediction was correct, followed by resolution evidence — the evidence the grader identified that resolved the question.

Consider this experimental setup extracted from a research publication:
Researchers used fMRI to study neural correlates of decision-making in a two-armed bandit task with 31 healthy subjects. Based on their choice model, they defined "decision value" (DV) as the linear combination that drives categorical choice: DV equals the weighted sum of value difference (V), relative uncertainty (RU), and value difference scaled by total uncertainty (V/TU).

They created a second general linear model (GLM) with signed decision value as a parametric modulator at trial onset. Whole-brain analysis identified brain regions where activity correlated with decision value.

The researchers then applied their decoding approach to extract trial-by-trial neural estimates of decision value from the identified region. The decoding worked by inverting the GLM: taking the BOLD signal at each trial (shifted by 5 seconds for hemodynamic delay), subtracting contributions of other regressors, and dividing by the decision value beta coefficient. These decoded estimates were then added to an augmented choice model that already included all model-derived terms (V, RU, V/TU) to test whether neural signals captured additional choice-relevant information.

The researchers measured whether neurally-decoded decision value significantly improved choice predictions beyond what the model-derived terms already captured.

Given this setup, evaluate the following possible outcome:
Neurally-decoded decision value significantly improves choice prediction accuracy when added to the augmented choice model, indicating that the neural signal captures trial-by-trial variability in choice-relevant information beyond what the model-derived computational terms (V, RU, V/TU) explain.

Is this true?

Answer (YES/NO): NO